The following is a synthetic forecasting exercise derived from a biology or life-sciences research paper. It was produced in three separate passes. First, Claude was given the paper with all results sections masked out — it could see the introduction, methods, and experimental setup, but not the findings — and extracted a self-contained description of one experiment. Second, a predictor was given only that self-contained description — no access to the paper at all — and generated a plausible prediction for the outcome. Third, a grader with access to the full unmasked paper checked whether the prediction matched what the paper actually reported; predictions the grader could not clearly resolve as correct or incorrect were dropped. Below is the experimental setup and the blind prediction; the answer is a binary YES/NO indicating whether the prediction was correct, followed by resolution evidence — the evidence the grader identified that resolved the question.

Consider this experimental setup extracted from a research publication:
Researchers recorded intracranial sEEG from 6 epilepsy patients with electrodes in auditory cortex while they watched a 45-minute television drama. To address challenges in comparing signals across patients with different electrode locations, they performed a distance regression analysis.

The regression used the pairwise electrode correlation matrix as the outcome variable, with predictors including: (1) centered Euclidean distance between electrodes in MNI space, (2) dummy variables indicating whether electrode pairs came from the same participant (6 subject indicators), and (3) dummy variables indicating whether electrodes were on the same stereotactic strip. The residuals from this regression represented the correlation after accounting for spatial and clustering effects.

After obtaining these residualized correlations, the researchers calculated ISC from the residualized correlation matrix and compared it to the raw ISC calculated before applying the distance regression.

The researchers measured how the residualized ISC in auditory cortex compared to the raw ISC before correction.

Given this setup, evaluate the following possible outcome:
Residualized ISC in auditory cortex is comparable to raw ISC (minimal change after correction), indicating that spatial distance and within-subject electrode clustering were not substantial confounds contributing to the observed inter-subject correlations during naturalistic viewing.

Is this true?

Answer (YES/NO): NO